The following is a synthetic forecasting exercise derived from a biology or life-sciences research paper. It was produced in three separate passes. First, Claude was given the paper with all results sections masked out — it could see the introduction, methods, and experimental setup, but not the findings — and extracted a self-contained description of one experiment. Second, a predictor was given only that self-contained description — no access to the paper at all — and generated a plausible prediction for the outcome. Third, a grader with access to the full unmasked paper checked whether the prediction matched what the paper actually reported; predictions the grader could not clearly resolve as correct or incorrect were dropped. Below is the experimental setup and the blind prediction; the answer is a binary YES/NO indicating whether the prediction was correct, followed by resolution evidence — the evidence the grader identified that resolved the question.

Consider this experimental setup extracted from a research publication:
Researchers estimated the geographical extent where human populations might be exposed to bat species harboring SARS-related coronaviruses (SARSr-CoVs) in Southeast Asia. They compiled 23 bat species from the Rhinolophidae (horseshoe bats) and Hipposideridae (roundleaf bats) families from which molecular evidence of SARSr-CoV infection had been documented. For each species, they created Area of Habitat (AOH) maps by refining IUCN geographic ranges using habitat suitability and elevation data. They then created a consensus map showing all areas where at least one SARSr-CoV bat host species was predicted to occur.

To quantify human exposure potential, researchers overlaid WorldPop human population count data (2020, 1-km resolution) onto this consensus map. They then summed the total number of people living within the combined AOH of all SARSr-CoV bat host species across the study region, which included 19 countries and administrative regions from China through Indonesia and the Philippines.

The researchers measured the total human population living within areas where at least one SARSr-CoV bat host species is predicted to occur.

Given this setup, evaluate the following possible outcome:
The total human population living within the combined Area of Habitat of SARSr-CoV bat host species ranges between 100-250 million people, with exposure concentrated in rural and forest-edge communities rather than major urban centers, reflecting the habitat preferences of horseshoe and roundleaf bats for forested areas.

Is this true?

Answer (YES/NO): NO